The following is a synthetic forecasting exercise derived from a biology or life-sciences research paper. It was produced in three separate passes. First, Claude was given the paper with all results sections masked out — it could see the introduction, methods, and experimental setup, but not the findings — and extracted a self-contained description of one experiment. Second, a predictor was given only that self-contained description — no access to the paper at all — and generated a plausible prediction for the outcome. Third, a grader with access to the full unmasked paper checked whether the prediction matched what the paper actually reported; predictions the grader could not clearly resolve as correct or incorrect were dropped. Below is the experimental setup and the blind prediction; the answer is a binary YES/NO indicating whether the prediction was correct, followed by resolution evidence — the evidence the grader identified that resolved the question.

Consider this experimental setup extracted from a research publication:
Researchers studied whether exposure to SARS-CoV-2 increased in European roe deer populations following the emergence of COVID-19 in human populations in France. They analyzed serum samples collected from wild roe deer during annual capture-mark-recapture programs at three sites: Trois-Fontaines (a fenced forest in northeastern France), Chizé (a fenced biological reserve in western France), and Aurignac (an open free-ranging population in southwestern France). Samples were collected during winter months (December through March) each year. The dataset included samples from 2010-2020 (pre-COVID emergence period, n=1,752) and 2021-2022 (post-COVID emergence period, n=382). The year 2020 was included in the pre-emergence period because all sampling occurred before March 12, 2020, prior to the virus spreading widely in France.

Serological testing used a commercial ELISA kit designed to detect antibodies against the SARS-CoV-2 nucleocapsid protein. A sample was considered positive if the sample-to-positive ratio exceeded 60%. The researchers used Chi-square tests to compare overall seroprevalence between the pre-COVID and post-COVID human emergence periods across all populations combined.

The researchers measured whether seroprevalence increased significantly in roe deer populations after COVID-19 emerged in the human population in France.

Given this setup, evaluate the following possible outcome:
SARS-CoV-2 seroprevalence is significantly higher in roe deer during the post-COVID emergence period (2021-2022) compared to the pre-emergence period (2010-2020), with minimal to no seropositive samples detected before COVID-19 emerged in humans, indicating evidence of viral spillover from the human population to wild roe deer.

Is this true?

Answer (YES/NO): NO